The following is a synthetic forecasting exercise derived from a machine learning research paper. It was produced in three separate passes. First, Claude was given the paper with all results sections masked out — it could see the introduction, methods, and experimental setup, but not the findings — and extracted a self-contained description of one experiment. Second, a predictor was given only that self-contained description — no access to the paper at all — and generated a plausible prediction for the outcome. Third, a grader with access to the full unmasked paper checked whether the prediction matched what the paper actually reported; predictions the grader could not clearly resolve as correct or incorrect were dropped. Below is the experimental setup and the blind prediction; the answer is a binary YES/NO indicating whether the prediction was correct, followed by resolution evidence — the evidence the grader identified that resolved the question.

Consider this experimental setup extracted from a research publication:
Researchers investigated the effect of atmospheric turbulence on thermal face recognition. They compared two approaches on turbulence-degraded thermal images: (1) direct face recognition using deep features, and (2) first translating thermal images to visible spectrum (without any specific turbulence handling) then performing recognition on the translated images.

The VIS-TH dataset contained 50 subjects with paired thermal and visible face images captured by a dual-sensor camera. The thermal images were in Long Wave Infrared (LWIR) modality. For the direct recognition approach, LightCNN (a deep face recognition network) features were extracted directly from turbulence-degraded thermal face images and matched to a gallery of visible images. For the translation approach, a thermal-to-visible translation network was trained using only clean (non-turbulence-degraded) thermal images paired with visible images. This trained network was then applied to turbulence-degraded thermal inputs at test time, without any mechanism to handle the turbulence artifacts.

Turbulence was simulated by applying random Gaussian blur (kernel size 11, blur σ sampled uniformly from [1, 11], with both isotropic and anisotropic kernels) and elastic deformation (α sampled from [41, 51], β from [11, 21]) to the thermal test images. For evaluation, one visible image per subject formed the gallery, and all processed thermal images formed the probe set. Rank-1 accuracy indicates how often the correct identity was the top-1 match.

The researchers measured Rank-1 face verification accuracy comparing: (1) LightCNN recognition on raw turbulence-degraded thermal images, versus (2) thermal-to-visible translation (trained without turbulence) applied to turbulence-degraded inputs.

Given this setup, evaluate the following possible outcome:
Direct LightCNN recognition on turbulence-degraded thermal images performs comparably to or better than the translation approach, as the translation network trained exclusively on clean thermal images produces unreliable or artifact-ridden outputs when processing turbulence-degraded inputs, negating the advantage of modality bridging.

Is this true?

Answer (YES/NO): YES